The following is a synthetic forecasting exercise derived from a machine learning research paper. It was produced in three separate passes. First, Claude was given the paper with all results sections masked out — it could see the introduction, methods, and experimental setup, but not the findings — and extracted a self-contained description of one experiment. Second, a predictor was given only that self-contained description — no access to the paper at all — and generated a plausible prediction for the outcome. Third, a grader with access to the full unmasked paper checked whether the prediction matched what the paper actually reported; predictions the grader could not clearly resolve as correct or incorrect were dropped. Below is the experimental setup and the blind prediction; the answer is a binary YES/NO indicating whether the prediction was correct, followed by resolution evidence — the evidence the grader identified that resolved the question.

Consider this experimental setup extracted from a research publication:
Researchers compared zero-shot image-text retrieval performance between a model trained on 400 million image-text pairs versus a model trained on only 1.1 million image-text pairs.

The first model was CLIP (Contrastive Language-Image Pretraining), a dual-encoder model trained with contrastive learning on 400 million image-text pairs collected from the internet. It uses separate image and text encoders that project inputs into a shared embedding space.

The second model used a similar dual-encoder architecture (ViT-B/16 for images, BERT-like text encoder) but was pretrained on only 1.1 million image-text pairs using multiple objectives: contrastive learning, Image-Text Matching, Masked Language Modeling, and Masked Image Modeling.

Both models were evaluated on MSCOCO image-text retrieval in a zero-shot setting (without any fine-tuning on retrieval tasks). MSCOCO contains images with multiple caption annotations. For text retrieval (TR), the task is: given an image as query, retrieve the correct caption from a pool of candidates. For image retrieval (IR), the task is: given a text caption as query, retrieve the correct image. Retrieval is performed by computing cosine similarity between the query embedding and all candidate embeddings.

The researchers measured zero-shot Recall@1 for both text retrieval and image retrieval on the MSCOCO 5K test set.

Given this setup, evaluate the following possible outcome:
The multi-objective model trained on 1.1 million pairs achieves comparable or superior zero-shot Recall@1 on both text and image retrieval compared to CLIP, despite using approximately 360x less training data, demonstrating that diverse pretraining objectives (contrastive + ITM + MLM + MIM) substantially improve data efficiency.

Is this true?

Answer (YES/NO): YES